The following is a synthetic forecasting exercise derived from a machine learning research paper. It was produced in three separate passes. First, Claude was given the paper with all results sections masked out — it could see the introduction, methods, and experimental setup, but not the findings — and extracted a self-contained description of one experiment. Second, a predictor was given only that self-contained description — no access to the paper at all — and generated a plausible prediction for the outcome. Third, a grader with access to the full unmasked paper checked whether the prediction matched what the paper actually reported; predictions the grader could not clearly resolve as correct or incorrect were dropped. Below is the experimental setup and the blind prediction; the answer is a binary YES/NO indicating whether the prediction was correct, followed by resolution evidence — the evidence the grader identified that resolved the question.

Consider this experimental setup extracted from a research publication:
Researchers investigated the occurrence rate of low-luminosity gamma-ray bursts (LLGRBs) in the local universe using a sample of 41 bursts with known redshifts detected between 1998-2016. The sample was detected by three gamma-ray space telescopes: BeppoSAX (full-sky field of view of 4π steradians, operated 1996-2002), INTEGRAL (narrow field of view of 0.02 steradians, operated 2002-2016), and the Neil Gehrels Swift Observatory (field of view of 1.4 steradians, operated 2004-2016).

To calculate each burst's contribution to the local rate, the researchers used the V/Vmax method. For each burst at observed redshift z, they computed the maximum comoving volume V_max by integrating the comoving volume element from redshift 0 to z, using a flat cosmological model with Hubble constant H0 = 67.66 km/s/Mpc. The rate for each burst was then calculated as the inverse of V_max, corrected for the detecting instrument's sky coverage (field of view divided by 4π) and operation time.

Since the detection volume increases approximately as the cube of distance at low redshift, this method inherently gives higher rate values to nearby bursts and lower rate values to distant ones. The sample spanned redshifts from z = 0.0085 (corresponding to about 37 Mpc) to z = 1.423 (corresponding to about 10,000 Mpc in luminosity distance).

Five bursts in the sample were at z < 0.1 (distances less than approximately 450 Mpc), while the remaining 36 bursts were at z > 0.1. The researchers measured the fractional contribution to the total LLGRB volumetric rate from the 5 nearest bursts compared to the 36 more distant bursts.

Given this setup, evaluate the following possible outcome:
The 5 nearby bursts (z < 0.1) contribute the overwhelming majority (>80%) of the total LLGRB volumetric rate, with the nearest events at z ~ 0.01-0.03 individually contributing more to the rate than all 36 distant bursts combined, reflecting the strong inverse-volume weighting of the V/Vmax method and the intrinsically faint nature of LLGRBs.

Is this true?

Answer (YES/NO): YES